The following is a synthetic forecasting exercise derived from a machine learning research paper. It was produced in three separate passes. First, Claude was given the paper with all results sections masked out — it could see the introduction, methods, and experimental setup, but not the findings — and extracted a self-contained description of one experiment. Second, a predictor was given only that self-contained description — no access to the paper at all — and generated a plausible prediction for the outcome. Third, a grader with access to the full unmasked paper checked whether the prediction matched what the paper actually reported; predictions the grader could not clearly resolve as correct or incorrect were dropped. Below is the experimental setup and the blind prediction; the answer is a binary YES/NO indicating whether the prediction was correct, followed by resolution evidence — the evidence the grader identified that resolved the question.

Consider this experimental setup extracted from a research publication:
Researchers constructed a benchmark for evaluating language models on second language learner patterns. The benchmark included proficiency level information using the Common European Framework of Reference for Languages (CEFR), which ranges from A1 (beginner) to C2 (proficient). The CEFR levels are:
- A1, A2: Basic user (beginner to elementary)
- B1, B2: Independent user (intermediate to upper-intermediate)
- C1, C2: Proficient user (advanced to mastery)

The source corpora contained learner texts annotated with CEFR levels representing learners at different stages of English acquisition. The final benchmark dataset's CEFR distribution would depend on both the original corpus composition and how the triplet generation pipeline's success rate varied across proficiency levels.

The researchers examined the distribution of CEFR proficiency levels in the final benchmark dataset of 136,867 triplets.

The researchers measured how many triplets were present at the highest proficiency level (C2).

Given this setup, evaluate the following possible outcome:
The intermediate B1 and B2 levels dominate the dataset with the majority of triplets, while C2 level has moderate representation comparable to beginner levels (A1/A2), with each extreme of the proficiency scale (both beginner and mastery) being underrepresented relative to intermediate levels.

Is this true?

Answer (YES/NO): NO